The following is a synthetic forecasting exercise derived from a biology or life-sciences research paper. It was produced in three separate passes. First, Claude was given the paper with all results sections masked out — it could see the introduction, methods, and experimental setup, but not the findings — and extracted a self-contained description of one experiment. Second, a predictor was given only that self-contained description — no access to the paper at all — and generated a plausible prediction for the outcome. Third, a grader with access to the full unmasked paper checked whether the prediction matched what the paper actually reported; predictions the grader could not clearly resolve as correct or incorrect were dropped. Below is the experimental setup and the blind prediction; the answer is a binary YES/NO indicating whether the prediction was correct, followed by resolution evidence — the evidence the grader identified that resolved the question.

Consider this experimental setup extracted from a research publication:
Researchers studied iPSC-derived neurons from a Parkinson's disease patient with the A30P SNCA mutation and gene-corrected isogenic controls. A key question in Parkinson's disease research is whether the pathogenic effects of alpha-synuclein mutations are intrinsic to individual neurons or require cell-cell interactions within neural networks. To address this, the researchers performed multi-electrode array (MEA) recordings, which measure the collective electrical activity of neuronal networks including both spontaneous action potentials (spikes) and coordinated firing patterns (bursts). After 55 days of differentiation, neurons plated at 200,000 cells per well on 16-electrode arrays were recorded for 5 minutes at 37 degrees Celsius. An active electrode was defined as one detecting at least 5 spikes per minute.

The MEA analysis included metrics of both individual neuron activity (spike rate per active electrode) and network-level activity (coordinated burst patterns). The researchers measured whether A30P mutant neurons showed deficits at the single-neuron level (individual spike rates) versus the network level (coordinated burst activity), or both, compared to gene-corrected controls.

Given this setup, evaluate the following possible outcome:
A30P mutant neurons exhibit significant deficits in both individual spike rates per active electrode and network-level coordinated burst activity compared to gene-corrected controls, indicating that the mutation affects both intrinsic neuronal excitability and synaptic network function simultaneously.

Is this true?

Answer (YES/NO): YES